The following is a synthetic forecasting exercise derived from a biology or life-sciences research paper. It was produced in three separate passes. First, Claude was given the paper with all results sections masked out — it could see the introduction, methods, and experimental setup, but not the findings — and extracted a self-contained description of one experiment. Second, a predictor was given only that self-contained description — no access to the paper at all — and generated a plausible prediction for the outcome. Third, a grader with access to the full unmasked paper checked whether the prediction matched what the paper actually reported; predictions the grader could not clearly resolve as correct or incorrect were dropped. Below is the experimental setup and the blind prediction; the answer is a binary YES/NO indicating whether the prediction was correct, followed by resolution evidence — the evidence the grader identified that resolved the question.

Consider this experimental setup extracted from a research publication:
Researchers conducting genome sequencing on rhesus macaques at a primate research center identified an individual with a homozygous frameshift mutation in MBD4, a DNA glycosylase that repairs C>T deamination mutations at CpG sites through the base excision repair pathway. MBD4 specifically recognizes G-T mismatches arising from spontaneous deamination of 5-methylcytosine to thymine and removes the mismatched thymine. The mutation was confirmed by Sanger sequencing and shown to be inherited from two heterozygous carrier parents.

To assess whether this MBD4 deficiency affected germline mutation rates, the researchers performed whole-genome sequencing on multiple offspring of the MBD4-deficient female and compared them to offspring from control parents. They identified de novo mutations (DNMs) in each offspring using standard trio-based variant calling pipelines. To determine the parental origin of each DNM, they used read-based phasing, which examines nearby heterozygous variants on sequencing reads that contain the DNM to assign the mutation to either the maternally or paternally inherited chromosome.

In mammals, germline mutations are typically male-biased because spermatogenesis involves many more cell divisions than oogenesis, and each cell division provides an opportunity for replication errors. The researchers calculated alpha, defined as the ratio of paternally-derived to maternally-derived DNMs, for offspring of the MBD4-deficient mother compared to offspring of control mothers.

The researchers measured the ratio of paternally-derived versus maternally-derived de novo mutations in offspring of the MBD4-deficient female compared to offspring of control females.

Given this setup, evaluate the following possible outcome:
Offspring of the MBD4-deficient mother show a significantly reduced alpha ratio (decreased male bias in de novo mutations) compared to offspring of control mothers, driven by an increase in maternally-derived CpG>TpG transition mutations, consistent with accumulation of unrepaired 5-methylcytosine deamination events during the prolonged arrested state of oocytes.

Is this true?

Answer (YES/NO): NO